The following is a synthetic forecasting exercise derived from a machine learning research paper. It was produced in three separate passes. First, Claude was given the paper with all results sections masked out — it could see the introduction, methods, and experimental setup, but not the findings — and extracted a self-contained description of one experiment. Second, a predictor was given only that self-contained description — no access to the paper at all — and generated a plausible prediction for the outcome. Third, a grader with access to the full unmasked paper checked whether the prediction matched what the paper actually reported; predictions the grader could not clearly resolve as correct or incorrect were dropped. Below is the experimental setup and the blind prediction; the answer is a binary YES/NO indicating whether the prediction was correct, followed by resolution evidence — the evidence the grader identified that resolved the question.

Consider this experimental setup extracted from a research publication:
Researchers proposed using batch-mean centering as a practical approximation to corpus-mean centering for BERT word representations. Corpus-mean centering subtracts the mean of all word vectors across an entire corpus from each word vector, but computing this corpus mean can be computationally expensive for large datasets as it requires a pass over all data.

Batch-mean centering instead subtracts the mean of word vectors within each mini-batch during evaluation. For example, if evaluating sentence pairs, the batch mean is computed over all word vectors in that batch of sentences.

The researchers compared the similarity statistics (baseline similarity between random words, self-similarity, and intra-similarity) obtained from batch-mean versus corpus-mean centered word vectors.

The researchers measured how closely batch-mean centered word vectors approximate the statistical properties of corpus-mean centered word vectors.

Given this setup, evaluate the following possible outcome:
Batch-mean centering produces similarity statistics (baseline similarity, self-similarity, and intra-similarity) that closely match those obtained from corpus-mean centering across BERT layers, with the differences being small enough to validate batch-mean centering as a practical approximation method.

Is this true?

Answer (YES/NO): YES